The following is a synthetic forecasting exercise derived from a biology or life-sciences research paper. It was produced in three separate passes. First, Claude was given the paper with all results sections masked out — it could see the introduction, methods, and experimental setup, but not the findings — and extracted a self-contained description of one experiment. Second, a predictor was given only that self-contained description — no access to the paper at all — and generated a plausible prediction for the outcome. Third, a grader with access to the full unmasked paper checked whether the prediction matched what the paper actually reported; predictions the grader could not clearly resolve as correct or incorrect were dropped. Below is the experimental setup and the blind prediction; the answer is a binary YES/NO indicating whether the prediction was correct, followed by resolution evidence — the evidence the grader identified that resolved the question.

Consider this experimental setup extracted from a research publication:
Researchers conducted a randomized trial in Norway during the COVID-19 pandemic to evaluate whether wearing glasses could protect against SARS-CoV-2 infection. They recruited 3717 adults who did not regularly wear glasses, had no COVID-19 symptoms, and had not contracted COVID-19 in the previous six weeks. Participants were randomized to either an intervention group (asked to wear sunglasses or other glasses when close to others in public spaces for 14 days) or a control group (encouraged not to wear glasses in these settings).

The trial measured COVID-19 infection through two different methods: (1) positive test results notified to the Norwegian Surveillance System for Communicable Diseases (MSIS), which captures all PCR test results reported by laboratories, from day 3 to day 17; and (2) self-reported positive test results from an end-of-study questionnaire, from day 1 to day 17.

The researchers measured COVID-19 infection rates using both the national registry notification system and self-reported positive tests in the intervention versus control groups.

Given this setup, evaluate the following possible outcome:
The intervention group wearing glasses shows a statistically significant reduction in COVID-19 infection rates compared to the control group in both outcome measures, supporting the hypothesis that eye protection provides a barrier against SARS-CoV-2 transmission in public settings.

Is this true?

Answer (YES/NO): NO